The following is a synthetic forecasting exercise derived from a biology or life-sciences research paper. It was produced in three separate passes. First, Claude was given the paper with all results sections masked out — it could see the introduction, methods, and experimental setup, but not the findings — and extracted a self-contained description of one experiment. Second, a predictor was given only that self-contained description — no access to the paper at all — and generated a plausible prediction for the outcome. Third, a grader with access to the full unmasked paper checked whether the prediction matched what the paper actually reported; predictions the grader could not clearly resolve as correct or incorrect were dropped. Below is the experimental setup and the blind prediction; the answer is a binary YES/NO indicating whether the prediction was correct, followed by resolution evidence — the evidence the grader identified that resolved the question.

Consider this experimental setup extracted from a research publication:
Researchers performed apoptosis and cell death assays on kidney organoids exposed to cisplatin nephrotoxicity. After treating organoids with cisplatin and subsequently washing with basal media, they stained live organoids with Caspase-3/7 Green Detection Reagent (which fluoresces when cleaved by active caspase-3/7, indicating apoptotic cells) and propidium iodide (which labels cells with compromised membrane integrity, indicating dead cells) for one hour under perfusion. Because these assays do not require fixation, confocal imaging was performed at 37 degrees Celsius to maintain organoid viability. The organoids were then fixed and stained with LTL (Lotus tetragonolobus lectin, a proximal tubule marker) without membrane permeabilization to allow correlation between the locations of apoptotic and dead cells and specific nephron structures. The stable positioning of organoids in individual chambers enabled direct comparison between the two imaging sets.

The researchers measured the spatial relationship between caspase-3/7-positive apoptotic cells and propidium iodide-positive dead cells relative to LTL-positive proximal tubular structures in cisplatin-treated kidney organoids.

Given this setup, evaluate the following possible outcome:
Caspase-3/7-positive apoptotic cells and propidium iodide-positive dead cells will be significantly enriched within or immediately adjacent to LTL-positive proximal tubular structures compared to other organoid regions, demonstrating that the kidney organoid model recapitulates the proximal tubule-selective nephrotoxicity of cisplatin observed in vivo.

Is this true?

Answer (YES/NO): NO